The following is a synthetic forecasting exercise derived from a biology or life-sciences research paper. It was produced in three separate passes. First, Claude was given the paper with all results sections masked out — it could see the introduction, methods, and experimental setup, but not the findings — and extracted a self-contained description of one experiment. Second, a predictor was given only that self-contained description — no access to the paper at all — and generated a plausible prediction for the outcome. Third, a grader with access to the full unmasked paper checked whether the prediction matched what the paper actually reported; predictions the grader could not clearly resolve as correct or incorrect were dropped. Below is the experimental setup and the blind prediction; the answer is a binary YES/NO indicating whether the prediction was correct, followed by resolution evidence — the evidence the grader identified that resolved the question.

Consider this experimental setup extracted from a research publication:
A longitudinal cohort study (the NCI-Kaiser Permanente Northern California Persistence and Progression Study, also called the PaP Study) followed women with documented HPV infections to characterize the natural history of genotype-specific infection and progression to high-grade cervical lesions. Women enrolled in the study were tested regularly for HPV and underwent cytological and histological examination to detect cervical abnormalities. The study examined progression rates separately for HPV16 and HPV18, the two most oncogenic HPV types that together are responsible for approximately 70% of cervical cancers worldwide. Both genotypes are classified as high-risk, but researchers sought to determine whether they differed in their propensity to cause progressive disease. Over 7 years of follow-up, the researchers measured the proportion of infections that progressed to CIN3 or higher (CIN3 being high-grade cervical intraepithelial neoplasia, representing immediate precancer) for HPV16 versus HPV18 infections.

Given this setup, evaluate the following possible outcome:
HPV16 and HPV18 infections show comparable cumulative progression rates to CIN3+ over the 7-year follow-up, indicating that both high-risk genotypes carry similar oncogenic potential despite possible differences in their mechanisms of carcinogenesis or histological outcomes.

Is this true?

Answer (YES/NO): NO